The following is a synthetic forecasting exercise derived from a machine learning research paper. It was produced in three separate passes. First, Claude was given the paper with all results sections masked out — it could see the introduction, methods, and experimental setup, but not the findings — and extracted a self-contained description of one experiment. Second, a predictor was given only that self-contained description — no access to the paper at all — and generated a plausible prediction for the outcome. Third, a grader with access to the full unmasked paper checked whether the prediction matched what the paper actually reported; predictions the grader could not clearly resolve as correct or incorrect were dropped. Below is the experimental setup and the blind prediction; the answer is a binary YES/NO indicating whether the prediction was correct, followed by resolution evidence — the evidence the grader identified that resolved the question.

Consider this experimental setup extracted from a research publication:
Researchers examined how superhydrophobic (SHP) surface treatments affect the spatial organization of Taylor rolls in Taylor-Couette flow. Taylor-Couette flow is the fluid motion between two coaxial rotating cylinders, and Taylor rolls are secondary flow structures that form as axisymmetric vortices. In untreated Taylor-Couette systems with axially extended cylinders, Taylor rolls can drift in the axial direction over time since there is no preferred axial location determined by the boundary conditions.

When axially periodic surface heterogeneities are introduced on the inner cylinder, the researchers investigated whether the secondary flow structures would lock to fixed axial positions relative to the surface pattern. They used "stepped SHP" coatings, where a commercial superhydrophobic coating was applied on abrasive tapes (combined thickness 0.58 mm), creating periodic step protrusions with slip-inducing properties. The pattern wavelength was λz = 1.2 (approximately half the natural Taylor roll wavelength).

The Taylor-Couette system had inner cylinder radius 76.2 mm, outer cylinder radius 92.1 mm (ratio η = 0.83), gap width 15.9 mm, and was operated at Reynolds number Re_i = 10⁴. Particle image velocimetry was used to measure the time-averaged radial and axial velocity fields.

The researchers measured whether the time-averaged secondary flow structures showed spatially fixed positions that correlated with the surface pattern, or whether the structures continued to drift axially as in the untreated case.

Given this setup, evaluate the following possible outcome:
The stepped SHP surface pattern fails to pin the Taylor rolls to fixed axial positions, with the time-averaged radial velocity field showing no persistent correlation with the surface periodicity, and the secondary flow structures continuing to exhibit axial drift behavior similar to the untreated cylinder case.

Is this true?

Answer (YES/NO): NO